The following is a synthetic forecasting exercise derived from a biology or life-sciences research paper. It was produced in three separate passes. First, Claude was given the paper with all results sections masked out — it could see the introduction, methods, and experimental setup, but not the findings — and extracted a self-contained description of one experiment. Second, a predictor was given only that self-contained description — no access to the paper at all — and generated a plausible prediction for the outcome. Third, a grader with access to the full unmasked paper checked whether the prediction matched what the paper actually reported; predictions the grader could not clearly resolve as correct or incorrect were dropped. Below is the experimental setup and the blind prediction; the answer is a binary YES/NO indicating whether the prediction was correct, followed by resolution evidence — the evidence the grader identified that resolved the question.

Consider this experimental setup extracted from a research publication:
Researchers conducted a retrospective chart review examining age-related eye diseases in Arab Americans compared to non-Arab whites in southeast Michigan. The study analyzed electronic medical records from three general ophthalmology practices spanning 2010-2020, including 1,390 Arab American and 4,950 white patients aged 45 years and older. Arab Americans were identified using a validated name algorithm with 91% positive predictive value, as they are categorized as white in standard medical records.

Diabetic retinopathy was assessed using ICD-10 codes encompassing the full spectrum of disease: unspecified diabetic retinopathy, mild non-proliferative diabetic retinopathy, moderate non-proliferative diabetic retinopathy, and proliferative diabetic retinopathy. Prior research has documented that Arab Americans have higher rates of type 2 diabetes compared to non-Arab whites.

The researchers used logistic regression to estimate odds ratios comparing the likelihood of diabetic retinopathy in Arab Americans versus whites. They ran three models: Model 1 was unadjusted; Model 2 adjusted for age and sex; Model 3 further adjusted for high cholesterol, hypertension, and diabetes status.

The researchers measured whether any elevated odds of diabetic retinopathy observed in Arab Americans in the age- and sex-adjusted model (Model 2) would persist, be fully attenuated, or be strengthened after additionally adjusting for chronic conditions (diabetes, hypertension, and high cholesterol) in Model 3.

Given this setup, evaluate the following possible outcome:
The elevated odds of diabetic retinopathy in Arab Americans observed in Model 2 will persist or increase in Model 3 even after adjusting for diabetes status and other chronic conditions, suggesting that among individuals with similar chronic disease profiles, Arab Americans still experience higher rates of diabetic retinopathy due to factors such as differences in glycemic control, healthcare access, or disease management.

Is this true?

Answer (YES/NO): YES